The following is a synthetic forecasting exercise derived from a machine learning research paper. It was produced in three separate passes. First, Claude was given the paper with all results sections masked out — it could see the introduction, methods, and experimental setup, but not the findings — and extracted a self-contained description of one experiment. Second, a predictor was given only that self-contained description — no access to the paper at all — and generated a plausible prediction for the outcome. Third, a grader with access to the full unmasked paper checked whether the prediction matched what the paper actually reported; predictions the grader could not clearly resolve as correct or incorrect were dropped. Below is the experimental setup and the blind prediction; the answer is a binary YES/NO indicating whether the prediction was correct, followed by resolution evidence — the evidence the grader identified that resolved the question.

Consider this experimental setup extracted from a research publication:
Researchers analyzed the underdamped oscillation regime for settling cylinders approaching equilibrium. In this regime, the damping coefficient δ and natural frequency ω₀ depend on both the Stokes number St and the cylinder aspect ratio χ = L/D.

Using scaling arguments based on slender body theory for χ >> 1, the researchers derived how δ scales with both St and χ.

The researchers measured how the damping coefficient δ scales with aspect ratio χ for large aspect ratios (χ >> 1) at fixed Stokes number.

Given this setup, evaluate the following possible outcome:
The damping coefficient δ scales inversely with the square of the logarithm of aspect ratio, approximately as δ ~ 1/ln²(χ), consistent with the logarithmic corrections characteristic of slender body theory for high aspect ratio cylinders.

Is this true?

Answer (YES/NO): NO